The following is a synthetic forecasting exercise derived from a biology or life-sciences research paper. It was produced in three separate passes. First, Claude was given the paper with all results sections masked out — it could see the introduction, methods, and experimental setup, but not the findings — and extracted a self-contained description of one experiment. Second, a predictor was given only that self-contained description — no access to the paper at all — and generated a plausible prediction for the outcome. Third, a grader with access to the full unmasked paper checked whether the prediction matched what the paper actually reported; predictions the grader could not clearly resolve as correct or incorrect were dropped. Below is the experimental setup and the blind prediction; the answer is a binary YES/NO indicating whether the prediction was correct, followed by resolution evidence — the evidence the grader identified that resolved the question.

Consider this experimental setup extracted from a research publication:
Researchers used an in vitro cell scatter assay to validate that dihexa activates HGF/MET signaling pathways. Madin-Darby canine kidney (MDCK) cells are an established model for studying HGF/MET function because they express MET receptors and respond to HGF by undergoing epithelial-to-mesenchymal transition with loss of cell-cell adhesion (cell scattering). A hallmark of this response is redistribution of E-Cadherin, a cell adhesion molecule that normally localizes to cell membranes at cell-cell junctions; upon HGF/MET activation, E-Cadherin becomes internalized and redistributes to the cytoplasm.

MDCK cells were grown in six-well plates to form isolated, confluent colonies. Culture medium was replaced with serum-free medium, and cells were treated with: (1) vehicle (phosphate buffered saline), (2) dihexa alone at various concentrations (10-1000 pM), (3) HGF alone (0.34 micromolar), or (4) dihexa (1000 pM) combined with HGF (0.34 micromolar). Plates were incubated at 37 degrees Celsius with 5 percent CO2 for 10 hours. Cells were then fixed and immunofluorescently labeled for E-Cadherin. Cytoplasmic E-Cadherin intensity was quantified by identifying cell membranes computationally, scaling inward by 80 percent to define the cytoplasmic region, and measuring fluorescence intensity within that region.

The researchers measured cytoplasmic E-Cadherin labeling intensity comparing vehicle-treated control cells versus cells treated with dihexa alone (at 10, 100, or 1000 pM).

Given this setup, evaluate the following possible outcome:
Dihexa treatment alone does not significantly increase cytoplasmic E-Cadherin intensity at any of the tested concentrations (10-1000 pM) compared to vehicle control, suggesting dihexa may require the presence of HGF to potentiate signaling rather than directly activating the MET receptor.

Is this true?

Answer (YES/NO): NO